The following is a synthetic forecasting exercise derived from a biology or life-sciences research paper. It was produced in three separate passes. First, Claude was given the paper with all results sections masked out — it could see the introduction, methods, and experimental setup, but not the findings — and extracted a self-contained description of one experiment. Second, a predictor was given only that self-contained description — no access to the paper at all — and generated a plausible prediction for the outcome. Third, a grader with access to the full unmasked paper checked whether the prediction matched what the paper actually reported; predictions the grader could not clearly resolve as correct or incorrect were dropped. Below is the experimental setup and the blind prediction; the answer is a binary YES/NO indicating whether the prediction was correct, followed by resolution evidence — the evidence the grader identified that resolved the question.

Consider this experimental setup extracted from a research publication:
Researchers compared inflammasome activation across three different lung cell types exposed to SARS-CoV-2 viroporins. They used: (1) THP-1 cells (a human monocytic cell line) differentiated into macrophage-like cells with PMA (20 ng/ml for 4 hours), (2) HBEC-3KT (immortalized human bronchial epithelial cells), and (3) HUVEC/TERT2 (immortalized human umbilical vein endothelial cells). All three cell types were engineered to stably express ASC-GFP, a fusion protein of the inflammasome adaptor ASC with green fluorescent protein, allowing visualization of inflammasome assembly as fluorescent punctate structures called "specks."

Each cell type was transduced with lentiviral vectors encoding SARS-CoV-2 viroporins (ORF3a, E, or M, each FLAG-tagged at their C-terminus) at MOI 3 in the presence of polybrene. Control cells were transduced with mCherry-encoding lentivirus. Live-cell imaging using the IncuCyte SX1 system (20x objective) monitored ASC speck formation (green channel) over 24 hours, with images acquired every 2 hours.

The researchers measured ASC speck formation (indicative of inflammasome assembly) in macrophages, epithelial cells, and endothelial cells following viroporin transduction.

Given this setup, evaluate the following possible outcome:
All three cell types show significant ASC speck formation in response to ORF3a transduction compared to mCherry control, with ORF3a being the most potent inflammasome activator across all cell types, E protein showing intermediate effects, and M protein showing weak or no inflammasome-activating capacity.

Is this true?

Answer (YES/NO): NO